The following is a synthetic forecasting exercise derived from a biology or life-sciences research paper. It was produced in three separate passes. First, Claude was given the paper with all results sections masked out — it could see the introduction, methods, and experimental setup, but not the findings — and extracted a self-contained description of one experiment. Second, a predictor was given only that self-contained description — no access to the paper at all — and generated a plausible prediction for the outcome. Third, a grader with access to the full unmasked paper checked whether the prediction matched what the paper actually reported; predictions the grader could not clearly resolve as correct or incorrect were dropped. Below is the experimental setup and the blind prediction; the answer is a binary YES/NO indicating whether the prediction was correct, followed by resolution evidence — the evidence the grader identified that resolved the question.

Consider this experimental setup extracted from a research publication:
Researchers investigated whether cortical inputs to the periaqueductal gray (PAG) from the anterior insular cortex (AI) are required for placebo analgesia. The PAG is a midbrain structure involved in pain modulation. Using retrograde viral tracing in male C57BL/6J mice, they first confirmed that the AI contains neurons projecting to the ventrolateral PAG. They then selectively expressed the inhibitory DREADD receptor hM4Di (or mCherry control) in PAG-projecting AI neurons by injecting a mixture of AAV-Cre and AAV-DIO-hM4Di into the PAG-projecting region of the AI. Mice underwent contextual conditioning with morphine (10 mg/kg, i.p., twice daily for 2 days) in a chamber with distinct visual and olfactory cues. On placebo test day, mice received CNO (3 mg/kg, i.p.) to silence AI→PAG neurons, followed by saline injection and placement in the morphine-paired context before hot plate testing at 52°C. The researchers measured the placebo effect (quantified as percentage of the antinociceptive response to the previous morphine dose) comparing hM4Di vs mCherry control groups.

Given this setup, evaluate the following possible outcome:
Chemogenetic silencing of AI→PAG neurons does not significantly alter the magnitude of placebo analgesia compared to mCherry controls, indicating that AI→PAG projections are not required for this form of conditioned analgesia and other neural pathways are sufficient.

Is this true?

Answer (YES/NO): YES